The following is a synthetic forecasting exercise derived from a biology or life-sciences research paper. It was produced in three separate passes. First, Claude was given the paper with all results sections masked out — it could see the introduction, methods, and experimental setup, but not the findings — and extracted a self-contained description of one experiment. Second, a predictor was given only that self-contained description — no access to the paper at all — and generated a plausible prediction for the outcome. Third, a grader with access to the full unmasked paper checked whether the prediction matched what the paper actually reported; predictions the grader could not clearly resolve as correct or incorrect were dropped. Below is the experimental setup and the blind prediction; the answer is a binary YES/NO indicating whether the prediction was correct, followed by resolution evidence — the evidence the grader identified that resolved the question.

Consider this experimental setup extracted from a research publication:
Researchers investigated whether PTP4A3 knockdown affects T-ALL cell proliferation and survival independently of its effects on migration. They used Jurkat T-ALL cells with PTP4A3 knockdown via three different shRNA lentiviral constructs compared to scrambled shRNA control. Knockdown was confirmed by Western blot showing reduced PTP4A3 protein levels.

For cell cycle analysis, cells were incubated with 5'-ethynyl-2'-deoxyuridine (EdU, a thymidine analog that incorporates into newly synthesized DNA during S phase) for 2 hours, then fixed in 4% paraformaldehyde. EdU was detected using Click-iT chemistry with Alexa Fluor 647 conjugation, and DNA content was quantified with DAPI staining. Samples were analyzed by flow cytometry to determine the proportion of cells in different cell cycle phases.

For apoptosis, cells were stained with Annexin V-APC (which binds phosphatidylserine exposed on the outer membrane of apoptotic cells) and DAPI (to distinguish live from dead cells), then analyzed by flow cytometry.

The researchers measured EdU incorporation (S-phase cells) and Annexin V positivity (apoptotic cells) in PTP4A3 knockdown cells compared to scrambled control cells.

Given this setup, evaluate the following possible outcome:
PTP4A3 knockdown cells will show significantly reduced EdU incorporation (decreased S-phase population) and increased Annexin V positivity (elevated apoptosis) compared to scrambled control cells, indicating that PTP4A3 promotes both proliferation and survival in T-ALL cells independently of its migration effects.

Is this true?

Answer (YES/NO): NO